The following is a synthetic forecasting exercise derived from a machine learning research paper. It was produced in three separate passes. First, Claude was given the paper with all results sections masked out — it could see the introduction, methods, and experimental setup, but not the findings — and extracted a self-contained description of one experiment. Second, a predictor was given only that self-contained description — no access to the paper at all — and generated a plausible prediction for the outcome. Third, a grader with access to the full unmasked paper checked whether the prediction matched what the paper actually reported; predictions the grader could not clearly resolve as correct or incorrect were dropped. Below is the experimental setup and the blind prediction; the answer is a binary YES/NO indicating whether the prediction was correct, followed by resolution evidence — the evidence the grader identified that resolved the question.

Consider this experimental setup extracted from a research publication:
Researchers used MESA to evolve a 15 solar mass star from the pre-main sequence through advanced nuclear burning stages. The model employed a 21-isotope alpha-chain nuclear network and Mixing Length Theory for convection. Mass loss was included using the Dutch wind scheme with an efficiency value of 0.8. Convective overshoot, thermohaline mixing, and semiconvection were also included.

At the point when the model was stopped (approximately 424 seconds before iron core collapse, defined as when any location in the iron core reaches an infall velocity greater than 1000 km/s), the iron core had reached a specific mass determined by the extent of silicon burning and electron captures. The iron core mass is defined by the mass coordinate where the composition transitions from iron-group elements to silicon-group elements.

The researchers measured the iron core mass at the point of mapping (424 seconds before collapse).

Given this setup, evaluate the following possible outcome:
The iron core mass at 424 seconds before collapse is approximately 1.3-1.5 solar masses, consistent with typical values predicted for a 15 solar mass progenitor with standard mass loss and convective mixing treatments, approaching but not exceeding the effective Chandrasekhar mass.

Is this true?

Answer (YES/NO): YES